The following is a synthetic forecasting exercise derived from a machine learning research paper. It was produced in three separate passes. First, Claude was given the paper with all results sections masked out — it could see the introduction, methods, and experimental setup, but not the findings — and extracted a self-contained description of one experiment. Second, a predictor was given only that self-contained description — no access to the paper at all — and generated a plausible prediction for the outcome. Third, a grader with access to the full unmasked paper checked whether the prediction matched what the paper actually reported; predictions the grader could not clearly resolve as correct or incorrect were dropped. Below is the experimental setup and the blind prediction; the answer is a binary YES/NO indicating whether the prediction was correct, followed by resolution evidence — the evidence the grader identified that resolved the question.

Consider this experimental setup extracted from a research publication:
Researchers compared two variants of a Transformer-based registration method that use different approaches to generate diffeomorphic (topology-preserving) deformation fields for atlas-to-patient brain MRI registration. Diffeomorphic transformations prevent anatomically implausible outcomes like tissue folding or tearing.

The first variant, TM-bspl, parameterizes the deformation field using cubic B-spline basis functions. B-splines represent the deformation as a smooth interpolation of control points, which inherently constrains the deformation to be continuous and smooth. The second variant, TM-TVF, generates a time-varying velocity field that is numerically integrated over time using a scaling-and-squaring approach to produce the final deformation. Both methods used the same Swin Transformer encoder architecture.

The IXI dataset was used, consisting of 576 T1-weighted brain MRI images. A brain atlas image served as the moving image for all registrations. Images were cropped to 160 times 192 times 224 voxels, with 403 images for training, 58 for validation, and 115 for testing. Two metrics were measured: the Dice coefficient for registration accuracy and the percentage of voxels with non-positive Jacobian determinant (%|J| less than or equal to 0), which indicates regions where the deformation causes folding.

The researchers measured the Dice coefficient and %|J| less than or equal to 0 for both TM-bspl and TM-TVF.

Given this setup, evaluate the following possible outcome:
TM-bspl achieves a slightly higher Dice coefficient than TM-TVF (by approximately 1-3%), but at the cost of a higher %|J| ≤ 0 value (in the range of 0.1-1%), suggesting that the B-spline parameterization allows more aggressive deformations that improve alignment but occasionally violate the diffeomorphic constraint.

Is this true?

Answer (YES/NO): NO